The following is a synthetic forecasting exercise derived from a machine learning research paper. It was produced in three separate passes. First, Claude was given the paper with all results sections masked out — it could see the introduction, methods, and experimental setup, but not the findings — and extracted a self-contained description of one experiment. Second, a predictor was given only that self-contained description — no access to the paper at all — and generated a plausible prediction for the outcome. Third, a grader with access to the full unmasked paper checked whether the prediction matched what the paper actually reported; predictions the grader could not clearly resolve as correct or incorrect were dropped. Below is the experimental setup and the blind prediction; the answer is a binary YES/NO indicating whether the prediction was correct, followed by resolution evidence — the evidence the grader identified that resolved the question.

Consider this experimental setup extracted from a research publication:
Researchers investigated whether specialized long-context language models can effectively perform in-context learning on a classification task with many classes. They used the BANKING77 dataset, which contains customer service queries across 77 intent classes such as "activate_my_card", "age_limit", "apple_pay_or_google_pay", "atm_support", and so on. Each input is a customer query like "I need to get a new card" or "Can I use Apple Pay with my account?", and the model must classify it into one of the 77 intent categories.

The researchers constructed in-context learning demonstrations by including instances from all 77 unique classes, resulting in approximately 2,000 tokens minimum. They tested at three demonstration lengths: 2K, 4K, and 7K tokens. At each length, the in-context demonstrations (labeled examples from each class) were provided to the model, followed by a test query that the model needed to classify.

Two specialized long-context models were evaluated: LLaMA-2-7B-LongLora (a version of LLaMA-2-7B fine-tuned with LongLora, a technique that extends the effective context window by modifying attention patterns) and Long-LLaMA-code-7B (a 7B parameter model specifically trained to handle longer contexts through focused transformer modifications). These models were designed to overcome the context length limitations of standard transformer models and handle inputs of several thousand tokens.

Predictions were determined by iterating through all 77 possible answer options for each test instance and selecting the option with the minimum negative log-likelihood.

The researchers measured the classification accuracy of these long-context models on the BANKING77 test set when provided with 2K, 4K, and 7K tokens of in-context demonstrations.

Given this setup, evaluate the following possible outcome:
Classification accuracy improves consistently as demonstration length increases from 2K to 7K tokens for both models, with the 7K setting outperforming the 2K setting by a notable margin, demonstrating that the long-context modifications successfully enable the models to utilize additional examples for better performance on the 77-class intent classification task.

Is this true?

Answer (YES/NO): NO